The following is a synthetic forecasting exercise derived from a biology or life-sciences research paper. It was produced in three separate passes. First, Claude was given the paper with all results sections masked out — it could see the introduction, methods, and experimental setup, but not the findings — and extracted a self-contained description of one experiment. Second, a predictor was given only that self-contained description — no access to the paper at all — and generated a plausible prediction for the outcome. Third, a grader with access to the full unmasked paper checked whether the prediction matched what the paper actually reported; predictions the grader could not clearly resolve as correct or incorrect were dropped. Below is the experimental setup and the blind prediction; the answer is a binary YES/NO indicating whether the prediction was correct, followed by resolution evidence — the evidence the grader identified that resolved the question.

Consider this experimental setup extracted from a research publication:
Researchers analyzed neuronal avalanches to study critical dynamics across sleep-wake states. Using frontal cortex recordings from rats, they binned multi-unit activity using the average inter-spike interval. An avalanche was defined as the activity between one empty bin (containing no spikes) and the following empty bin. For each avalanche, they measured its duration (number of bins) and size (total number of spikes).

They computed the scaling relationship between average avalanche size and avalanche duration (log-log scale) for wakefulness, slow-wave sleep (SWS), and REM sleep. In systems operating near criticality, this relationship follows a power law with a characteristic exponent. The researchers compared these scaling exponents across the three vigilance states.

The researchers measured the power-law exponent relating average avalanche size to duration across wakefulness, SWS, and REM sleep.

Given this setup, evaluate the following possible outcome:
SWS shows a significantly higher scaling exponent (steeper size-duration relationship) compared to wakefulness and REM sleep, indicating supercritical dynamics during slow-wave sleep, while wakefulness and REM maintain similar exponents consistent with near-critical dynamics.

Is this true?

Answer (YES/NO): NO